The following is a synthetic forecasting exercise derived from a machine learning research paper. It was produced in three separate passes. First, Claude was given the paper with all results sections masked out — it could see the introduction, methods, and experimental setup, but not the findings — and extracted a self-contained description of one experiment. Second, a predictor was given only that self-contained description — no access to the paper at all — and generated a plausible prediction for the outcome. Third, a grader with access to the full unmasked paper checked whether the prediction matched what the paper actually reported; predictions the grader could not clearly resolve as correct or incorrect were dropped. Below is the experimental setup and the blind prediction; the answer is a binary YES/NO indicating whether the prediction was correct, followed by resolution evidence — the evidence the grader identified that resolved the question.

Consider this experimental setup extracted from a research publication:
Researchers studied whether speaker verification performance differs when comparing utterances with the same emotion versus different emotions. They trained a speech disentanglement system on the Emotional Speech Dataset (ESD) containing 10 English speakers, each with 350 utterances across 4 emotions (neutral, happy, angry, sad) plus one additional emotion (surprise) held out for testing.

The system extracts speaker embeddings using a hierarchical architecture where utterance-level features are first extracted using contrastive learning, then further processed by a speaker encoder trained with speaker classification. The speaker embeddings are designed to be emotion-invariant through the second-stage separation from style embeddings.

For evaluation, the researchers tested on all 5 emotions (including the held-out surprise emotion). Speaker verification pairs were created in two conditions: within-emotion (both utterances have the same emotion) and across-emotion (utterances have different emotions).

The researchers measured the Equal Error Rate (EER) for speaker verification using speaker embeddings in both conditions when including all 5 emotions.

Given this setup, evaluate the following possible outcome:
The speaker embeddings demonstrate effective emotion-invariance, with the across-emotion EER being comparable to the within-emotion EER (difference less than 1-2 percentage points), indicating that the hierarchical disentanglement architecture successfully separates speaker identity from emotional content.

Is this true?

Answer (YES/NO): YES